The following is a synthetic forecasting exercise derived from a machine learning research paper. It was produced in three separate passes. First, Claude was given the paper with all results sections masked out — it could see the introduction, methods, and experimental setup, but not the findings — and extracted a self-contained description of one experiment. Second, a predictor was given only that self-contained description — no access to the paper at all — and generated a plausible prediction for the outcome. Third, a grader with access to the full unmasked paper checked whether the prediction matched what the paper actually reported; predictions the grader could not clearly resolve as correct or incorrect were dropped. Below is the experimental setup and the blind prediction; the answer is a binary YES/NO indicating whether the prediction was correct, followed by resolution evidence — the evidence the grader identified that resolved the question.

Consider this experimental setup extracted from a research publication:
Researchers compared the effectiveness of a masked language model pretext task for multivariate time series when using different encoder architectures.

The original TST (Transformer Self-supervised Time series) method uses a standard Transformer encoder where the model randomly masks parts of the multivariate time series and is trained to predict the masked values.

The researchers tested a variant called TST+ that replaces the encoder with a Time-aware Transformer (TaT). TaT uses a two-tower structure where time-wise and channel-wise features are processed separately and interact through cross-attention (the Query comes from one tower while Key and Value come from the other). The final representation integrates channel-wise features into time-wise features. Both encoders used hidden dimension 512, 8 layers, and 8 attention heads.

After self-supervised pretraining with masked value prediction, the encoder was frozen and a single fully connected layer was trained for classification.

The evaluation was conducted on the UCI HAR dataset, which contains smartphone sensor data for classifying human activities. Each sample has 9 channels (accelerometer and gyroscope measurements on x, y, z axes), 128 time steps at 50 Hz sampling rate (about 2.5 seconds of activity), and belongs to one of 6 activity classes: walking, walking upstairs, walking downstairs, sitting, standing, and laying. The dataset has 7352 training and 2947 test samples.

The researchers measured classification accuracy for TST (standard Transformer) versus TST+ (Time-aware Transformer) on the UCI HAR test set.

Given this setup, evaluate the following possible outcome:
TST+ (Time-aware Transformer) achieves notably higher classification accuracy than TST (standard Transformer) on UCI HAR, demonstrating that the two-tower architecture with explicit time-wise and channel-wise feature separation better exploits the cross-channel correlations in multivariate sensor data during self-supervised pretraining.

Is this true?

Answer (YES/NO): YES